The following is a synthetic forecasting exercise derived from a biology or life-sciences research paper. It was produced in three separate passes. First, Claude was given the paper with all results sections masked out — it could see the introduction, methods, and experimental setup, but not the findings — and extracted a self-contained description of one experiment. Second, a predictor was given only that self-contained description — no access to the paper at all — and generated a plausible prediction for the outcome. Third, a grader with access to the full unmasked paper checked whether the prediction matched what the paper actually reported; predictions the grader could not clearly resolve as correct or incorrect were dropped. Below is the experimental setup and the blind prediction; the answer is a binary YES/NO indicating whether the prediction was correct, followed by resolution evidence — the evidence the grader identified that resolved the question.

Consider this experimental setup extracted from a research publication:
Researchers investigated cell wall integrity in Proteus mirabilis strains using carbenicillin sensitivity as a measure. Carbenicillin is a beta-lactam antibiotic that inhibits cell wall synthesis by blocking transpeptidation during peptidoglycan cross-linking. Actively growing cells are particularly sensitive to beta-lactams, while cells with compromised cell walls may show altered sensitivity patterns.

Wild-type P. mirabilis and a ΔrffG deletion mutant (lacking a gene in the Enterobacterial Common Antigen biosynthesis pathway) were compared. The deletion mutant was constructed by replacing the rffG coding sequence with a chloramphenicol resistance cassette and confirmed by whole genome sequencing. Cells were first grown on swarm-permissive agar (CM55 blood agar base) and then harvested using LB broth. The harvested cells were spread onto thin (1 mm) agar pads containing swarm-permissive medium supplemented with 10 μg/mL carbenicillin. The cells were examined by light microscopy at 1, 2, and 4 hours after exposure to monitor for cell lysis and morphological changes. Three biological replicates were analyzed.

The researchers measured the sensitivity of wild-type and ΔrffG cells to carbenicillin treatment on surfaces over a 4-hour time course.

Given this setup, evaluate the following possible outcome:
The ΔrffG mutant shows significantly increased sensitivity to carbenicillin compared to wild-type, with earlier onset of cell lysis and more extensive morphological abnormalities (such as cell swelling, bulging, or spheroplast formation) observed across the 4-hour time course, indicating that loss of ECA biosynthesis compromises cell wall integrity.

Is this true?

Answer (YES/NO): YES